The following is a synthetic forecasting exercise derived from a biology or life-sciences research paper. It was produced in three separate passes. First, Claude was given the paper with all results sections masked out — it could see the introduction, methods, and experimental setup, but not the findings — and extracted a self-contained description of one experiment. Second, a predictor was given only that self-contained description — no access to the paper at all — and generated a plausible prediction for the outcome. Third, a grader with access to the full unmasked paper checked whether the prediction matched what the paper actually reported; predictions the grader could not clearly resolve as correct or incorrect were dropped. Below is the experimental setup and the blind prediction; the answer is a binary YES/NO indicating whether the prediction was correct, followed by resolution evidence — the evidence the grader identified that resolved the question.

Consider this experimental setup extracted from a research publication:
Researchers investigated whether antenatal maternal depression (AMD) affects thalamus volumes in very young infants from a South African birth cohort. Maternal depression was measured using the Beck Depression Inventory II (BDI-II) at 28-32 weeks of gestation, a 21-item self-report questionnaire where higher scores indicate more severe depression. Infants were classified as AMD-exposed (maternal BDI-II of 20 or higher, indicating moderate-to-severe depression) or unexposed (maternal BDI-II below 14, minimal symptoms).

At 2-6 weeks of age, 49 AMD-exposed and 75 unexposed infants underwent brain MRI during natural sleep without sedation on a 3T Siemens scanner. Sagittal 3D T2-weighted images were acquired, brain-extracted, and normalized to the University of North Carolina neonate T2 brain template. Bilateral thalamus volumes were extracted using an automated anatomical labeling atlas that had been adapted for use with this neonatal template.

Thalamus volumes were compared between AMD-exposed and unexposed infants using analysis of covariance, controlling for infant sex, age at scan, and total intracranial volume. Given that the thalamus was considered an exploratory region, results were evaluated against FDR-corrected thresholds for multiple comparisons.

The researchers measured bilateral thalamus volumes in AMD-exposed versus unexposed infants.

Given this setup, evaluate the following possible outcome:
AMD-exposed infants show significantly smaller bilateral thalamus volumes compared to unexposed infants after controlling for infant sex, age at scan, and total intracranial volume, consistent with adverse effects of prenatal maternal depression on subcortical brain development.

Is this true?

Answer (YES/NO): NO